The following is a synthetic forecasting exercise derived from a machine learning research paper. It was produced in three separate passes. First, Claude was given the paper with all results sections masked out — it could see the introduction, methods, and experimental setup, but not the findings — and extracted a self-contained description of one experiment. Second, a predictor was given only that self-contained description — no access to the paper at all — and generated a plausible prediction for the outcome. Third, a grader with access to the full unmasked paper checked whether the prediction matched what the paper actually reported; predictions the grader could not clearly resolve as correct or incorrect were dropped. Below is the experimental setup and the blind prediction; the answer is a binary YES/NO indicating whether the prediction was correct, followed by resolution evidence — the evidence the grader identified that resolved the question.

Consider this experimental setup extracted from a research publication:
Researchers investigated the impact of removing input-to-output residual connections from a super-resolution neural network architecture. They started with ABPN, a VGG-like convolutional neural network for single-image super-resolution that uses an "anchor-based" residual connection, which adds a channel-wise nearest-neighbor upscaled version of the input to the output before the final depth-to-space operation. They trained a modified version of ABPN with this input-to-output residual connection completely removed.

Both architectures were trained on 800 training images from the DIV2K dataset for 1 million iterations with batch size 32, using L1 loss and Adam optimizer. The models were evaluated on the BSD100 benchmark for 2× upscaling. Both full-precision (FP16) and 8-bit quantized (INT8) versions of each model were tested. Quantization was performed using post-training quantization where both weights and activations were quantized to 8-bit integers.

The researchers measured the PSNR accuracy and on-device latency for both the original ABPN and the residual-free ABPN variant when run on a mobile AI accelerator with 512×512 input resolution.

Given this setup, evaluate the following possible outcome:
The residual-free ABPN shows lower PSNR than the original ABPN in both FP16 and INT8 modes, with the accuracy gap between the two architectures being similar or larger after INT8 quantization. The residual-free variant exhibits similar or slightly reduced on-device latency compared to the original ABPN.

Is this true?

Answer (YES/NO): NO